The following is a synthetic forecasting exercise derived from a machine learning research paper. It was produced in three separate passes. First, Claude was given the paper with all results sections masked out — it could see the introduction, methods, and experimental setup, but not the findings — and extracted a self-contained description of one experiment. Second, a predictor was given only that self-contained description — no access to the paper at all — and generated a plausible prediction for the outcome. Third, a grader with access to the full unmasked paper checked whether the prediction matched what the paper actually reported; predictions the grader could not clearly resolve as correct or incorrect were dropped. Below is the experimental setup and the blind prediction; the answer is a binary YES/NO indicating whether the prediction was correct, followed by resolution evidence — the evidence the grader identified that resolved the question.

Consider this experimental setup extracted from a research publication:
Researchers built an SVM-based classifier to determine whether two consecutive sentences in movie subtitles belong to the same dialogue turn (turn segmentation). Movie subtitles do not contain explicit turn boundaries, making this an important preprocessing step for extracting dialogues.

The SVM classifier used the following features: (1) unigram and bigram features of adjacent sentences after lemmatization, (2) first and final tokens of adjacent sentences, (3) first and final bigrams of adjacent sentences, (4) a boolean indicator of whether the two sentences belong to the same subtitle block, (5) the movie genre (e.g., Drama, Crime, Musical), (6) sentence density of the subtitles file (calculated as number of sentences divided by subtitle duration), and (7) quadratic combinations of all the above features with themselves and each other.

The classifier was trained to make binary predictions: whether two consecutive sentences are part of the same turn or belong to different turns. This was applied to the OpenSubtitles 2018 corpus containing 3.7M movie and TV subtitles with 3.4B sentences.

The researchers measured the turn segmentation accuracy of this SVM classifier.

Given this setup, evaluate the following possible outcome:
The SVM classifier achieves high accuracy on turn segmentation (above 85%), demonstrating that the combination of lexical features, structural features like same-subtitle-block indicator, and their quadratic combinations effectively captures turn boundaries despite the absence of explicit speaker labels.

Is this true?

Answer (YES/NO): NO